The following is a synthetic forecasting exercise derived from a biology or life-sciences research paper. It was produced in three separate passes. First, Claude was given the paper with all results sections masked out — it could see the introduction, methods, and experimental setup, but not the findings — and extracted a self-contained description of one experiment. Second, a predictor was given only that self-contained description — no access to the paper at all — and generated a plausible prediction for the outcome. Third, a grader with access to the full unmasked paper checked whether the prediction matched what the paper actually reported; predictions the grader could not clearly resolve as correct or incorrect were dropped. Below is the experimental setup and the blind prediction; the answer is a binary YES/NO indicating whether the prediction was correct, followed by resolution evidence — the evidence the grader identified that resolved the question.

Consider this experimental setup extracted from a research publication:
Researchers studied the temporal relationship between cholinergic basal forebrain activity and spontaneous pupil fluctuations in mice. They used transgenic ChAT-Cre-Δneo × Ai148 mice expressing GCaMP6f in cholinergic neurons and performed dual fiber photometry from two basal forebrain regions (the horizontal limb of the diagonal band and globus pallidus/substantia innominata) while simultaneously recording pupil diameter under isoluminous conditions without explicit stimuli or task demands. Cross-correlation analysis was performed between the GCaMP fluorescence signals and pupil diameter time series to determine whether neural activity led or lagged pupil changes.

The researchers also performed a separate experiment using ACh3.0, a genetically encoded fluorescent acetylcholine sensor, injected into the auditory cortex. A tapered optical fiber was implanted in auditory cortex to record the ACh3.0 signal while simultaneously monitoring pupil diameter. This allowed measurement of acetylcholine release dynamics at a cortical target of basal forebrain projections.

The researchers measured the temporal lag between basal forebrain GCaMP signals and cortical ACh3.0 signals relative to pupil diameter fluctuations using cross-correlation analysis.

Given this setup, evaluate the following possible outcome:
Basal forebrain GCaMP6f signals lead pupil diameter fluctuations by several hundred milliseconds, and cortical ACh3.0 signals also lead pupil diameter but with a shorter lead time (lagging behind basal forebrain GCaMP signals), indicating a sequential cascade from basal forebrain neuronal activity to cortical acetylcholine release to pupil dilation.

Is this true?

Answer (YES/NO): YES